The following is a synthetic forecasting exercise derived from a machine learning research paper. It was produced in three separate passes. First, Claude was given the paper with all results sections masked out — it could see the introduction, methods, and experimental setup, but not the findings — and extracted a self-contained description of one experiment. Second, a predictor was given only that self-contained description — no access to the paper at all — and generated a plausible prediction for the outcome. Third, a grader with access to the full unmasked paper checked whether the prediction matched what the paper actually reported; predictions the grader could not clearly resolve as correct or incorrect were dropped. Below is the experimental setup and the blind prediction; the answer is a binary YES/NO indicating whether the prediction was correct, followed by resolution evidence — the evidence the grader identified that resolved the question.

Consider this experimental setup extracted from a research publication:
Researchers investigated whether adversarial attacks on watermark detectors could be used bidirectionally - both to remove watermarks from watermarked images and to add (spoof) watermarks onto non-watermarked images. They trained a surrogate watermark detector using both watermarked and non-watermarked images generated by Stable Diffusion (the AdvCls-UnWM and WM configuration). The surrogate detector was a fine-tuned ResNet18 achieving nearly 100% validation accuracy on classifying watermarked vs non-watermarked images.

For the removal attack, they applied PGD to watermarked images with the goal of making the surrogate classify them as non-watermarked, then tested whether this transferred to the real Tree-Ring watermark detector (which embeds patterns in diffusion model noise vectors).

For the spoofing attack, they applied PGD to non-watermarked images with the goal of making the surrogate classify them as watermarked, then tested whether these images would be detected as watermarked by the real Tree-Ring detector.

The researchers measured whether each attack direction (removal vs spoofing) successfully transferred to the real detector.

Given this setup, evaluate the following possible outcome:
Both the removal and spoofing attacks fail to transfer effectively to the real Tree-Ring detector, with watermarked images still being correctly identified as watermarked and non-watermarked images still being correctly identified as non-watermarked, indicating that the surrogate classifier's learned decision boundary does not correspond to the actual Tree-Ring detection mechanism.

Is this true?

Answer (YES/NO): NO